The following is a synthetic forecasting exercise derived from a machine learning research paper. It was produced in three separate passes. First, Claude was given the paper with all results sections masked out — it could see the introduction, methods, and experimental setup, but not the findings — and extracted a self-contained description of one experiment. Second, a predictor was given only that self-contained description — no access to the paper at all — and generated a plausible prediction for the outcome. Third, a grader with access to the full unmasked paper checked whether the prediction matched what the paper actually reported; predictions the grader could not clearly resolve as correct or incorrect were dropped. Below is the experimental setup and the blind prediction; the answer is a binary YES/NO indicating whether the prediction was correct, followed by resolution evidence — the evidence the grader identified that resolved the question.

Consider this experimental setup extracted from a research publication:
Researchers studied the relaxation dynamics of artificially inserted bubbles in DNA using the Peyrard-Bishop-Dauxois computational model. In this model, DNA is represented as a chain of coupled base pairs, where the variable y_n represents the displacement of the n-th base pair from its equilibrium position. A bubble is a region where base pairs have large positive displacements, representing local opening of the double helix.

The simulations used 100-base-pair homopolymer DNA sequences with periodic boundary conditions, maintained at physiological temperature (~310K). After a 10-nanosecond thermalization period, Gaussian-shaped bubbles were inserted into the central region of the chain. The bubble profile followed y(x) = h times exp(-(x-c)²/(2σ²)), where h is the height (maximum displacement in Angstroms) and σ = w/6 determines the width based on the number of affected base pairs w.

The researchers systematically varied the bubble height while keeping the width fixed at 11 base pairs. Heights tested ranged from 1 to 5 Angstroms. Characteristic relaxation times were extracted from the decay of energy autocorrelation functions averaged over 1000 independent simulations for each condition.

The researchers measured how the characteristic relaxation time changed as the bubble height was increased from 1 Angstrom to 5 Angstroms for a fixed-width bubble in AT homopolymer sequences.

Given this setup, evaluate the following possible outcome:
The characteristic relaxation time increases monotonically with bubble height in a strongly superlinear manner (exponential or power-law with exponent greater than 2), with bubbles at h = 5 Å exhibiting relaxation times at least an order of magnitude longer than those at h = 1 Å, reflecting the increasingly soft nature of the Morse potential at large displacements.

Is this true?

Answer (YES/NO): NO